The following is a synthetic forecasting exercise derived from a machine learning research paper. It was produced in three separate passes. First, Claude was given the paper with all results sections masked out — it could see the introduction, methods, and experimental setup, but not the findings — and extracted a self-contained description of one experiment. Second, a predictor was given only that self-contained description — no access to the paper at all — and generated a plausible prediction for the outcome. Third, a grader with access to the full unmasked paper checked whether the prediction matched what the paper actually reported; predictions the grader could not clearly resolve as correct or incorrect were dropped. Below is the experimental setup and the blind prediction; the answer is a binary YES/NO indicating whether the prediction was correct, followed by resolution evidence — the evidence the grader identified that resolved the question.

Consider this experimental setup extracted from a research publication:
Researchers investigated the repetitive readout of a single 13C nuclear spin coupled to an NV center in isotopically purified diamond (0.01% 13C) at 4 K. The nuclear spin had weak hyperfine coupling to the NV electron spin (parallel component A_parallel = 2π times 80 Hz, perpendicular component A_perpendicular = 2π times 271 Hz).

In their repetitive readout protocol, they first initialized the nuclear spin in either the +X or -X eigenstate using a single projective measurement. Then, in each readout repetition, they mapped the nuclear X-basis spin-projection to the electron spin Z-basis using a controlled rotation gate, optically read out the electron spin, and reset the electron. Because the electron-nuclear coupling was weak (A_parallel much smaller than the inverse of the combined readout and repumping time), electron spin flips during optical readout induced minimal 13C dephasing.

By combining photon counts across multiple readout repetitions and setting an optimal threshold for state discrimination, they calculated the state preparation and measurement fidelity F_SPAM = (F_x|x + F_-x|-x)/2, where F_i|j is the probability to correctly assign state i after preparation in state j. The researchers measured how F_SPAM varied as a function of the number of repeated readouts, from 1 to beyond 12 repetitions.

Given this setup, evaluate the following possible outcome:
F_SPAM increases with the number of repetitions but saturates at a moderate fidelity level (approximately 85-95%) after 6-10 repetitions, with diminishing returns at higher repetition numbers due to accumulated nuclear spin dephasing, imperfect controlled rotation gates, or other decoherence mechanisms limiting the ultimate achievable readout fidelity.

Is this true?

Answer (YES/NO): NO